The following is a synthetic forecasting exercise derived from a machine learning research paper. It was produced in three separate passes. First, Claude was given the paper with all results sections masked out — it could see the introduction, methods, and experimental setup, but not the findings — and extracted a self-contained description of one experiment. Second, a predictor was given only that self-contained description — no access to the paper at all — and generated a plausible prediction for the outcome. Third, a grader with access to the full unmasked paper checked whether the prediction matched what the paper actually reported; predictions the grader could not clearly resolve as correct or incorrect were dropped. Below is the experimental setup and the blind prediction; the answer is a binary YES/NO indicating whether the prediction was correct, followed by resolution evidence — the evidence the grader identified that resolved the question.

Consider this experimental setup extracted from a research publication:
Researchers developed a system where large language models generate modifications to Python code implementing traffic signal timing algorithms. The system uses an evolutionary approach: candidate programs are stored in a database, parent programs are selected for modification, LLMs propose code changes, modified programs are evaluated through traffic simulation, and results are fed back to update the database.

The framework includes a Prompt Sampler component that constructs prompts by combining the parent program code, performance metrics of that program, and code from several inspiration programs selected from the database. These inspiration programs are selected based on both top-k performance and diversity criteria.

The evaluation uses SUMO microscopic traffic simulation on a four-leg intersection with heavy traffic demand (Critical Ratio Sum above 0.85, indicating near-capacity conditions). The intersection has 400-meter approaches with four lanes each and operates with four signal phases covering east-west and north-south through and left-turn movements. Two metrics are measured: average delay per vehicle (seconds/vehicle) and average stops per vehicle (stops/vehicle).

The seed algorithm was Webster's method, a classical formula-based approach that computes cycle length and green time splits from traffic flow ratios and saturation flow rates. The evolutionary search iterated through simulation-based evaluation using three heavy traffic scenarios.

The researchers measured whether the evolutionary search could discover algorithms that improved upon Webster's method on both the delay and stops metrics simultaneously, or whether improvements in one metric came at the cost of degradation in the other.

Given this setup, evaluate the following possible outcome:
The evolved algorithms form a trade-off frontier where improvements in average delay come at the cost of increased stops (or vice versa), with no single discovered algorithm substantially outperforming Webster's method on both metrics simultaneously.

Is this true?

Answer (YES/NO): NO